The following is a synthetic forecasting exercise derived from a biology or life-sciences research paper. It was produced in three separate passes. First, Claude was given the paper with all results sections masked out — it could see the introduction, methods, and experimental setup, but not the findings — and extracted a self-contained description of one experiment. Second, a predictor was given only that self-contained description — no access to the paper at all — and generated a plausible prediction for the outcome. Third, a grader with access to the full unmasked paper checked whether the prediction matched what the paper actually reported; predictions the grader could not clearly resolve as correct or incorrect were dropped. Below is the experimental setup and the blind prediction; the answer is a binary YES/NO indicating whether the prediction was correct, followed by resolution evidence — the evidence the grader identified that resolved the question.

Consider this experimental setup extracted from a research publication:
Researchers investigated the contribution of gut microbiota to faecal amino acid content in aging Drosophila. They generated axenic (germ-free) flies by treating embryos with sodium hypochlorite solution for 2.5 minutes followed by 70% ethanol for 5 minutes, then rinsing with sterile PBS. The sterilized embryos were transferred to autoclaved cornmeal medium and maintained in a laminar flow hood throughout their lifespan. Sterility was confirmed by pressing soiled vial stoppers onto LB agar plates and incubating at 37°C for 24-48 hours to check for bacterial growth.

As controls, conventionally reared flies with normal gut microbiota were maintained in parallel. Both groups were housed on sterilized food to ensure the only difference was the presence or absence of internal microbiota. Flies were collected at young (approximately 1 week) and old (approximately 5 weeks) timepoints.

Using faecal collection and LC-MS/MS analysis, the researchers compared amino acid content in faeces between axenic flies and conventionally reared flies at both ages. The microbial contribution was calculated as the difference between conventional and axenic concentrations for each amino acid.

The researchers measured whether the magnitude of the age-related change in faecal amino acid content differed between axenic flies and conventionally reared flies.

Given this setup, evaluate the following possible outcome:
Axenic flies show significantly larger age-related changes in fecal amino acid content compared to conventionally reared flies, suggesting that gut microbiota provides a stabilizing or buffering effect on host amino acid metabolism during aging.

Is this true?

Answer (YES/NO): NO